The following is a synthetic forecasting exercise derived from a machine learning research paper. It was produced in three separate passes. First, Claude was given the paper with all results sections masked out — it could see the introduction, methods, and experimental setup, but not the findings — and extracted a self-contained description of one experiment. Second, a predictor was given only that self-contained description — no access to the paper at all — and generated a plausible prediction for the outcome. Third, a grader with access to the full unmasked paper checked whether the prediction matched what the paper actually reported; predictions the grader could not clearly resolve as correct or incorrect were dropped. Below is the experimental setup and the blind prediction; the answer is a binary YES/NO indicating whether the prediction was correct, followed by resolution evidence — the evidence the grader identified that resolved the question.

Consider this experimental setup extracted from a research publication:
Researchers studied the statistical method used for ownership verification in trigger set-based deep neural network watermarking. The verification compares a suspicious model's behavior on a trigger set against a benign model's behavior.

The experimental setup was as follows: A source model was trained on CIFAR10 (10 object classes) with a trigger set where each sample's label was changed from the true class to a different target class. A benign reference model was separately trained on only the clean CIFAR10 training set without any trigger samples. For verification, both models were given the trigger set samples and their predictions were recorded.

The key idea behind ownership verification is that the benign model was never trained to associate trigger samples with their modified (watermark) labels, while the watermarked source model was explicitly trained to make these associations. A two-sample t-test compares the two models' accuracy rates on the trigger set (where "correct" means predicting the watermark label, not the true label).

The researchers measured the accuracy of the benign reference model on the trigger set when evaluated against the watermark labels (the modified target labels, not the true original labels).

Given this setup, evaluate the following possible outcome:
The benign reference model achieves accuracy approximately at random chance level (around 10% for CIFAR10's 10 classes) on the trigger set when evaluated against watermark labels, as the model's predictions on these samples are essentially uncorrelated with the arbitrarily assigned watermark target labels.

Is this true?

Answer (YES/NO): NO